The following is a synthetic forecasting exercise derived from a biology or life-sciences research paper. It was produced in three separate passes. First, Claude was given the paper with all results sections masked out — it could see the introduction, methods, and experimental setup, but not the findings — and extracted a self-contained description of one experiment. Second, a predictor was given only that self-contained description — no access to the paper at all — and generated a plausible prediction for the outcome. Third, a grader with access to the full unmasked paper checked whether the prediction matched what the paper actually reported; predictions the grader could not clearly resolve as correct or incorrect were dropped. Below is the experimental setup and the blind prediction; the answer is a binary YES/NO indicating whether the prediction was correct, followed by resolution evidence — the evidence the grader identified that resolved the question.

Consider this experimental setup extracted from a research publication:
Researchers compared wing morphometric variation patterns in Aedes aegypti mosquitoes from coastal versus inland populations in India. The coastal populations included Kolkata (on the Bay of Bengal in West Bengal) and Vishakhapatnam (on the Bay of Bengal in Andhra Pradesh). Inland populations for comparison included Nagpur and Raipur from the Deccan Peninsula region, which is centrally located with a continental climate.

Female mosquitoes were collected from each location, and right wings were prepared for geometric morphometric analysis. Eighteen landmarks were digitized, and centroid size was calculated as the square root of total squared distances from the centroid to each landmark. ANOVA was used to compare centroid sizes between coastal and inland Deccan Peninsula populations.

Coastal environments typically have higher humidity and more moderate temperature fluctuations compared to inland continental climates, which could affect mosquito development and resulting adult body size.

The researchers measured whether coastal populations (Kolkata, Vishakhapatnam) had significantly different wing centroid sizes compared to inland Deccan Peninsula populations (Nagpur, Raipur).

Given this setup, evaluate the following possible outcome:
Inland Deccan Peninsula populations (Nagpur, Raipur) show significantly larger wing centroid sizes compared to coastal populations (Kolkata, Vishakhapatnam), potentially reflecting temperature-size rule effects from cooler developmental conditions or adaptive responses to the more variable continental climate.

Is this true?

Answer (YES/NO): YES